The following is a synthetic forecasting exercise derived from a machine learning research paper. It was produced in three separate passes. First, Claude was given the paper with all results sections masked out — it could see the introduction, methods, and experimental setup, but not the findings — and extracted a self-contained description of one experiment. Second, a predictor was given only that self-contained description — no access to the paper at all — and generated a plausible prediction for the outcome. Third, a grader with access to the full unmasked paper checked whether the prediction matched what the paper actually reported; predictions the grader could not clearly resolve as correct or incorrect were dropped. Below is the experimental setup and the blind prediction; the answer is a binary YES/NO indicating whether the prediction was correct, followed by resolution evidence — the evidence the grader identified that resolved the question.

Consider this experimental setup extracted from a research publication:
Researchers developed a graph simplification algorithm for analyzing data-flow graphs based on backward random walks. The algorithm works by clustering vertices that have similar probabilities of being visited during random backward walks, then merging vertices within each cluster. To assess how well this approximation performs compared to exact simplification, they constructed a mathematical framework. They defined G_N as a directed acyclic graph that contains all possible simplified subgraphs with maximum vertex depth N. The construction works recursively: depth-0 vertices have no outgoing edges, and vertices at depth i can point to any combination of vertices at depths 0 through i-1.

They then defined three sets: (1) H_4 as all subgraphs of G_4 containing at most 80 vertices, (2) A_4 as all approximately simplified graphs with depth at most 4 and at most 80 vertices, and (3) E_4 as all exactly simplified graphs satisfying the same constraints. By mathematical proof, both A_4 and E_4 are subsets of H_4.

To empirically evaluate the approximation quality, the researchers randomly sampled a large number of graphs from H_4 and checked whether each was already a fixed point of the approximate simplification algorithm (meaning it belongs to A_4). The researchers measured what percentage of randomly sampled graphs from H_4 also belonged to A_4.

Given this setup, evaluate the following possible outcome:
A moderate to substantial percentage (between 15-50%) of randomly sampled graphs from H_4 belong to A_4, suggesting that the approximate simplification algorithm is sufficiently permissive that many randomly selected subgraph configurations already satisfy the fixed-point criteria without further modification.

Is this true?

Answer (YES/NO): NO